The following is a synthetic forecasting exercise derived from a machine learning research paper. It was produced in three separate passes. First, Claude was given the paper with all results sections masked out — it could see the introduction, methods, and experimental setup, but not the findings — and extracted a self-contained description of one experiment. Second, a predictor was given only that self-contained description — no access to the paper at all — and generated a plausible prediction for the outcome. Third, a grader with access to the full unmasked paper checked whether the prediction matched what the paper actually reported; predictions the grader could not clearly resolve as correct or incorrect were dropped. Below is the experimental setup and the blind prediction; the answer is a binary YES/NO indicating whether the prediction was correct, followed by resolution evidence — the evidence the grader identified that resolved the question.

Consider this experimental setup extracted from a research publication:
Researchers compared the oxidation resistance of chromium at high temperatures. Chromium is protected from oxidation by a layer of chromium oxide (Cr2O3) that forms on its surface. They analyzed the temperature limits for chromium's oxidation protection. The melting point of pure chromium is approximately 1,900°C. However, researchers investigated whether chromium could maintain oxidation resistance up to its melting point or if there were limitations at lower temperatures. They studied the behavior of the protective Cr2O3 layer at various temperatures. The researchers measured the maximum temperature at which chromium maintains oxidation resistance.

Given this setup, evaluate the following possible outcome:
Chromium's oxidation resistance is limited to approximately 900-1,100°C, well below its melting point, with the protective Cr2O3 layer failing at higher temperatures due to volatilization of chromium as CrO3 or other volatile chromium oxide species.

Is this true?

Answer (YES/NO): NO